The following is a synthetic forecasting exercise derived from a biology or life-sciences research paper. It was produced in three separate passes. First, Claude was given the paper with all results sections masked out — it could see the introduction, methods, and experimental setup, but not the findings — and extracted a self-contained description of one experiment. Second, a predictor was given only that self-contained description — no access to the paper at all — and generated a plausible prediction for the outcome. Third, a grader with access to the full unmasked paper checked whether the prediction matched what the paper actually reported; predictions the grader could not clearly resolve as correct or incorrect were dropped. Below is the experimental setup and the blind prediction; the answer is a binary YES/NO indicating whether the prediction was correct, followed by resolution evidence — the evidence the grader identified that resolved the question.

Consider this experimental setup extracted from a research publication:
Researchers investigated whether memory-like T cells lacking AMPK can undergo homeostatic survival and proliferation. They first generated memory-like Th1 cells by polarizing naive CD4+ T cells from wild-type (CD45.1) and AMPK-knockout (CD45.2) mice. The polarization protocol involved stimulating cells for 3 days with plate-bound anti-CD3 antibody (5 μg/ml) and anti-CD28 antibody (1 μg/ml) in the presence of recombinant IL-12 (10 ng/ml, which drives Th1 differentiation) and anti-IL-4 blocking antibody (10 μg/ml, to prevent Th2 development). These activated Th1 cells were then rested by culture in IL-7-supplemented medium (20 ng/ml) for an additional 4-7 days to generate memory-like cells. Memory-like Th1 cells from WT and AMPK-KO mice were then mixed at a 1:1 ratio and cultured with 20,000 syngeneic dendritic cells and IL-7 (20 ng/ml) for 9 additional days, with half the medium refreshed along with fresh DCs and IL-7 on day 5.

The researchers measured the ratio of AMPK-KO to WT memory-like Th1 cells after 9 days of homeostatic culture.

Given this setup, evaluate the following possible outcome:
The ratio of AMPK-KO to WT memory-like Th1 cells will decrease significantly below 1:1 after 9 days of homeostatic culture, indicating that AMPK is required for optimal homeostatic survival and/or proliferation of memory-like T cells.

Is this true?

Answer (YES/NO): YES